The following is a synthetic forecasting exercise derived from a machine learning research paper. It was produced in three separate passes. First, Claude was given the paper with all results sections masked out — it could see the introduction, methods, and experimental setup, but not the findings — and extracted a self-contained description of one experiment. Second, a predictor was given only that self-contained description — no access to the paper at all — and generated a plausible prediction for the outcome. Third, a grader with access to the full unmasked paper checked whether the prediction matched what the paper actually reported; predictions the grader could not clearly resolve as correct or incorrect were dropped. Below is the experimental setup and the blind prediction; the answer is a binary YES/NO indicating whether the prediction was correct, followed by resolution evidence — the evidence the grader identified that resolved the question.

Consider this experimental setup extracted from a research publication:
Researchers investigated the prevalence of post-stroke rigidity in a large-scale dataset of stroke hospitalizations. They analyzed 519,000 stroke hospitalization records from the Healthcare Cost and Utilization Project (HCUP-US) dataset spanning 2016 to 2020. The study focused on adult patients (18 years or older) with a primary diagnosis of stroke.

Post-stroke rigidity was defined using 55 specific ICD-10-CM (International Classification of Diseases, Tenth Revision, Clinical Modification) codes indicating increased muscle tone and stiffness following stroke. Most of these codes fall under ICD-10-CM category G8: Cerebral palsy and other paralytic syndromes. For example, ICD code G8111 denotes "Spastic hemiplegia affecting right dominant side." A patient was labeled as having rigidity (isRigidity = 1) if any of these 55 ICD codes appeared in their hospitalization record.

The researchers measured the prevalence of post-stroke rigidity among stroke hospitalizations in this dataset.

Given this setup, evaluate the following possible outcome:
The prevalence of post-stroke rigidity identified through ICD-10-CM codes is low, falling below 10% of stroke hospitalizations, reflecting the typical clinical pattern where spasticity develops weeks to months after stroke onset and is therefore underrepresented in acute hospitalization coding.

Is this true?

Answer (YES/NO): NO